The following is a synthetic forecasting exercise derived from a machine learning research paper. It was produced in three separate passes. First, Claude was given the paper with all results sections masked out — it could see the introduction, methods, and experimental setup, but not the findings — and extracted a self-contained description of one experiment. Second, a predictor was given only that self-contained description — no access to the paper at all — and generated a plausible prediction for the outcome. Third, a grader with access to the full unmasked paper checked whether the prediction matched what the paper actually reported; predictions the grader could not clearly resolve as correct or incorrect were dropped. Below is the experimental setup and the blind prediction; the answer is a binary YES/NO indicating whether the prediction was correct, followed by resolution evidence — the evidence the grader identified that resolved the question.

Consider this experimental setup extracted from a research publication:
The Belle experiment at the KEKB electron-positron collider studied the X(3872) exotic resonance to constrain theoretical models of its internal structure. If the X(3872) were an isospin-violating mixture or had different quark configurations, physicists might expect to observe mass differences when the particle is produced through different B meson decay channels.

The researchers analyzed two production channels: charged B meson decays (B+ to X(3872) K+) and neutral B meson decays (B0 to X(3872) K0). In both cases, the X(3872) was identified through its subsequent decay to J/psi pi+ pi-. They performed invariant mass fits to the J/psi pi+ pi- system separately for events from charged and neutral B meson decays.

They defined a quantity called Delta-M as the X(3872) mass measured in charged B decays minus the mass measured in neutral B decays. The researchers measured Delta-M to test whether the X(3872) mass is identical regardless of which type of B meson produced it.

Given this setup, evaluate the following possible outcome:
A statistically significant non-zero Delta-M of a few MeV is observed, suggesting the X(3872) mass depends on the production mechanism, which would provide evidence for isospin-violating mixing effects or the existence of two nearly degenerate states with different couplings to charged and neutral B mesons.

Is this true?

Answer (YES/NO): NO